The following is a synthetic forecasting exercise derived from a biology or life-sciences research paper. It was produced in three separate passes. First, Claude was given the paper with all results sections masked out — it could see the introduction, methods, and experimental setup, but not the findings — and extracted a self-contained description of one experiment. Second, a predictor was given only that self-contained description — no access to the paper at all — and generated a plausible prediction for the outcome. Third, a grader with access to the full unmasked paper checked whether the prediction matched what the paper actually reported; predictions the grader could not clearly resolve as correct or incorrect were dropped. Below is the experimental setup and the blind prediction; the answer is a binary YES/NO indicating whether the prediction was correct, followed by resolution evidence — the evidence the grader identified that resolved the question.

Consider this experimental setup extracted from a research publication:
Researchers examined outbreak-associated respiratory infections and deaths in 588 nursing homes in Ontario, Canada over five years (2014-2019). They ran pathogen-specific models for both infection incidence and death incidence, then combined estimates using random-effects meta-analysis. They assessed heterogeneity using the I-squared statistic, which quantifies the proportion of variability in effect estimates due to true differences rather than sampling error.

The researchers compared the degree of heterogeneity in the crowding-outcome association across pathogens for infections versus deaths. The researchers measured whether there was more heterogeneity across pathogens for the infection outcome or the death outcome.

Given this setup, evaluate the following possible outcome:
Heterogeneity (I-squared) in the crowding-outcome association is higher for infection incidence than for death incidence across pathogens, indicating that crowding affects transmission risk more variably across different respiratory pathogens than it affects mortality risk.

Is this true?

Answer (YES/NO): YES